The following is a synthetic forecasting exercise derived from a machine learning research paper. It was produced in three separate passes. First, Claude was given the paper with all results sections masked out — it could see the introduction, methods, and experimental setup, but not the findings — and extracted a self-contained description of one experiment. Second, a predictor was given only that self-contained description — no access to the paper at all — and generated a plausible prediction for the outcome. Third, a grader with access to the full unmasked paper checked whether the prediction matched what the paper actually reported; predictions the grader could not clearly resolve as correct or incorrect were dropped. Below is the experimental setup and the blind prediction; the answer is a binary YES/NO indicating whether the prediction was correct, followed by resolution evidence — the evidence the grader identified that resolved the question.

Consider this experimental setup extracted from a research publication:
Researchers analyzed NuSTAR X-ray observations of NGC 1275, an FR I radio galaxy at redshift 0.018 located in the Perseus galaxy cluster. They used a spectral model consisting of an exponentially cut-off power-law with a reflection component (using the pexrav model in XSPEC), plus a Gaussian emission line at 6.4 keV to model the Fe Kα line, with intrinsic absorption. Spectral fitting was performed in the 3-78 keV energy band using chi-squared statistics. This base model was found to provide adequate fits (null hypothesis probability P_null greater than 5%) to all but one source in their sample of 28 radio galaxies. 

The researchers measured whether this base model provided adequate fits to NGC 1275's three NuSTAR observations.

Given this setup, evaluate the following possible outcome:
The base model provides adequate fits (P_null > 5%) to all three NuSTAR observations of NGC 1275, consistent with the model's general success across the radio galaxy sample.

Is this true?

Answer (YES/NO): NO